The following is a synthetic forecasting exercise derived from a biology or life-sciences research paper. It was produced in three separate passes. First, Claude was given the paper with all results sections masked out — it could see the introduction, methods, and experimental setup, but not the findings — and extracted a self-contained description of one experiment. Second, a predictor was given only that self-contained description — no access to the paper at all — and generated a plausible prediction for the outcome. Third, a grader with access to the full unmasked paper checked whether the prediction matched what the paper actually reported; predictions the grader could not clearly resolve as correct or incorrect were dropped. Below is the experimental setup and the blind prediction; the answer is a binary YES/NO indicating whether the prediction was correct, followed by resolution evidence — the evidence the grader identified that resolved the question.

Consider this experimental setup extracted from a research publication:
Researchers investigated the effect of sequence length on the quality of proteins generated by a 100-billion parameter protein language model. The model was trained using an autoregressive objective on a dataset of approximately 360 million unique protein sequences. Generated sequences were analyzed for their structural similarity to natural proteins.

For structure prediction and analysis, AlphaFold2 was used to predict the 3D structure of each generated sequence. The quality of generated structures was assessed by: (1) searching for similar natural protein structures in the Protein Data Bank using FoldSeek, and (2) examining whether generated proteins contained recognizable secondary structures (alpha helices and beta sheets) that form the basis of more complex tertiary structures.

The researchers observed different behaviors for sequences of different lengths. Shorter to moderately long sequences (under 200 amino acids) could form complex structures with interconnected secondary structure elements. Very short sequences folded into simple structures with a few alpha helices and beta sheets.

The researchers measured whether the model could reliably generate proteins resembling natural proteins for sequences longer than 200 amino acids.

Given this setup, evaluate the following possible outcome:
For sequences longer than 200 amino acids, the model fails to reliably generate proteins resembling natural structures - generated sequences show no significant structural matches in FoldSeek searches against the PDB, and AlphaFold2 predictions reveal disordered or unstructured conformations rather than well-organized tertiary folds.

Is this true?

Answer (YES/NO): NO